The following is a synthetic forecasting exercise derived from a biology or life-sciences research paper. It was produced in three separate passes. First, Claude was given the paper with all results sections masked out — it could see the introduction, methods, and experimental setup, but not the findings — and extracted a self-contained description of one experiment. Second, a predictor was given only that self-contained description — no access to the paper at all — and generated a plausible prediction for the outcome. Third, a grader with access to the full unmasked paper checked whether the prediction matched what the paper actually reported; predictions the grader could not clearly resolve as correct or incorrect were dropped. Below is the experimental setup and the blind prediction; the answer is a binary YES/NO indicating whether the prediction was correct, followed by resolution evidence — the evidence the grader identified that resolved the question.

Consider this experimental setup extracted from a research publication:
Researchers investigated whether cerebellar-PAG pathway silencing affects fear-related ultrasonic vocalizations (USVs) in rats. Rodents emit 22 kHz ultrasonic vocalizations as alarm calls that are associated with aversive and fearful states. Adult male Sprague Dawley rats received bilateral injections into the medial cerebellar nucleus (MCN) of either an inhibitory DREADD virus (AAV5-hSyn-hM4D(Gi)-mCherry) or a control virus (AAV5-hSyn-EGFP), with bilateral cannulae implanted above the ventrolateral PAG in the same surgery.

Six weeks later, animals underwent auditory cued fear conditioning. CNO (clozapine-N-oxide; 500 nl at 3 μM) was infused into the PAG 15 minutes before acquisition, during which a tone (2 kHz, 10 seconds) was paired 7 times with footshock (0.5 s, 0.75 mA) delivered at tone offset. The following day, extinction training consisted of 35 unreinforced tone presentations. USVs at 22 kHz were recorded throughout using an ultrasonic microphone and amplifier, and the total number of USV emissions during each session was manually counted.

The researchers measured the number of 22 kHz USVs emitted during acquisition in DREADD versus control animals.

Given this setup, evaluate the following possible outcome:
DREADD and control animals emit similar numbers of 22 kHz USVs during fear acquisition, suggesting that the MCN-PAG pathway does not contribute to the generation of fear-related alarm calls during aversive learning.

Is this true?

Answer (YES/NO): NO